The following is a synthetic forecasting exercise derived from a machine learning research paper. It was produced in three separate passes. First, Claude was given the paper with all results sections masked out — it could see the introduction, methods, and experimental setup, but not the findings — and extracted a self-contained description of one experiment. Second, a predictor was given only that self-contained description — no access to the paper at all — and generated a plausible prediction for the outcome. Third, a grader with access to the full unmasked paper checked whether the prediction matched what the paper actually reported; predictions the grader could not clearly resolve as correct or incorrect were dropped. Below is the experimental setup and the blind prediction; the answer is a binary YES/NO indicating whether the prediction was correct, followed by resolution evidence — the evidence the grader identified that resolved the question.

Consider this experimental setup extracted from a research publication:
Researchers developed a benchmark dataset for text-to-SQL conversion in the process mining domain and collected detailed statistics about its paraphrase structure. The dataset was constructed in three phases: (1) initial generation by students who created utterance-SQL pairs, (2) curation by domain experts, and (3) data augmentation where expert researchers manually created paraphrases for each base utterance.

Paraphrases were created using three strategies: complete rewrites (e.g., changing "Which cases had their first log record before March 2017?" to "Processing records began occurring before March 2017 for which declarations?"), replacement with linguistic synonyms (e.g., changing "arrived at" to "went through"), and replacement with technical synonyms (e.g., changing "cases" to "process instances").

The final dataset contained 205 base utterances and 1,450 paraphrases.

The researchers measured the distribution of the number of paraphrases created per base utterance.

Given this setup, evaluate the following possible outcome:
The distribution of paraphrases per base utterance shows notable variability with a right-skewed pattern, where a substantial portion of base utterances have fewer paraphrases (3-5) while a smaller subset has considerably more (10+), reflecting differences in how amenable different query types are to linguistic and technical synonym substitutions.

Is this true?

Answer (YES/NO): NO